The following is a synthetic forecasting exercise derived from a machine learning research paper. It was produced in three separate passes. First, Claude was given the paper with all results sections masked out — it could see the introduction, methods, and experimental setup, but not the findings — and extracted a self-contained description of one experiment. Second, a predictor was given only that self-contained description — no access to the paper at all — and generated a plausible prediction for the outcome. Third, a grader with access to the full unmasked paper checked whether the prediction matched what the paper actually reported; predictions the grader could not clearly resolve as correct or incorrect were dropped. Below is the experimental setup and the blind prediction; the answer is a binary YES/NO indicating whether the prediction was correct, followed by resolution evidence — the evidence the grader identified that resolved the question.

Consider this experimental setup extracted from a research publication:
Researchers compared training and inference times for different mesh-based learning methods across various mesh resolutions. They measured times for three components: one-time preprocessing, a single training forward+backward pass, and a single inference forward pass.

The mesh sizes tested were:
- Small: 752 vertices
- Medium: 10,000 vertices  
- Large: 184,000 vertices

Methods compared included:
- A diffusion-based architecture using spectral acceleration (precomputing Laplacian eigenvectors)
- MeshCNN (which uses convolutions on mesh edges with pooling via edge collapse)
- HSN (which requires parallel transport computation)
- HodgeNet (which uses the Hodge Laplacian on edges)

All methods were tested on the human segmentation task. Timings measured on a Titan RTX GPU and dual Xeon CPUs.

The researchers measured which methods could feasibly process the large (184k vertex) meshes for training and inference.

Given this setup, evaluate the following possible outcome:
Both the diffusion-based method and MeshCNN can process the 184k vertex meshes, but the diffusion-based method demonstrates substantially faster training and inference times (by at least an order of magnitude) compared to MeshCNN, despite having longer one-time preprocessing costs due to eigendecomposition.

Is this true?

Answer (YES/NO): NO